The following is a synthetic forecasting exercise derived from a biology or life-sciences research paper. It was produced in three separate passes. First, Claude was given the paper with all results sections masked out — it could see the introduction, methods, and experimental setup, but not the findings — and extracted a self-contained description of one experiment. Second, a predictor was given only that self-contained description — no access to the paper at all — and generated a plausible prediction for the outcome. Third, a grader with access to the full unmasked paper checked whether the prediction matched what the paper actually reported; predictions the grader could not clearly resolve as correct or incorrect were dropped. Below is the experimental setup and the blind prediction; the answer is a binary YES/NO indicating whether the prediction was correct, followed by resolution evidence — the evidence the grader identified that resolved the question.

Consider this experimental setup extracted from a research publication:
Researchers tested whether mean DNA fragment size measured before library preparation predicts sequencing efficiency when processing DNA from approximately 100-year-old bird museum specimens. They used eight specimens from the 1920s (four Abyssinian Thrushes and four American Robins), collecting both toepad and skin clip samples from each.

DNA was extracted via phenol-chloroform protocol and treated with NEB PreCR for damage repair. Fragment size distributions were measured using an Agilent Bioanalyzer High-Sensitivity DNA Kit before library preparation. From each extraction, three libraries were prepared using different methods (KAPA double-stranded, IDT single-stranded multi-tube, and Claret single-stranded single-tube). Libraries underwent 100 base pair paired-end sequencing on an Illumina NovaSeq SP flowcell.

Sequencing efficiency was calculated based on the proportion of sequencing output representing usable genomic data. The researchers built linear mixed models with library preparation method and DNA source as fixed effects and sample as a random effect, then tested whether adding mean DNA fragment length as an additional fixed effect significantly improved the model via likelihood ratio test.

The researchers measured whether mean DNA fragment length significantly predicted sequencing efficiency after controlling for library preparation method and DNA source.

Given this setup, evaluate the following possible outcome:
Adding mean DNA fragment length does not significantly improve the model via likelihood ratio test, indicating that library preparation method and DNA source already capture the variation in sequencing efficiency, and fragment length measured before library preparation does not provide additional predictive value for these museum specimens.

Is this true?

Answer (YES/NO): NO